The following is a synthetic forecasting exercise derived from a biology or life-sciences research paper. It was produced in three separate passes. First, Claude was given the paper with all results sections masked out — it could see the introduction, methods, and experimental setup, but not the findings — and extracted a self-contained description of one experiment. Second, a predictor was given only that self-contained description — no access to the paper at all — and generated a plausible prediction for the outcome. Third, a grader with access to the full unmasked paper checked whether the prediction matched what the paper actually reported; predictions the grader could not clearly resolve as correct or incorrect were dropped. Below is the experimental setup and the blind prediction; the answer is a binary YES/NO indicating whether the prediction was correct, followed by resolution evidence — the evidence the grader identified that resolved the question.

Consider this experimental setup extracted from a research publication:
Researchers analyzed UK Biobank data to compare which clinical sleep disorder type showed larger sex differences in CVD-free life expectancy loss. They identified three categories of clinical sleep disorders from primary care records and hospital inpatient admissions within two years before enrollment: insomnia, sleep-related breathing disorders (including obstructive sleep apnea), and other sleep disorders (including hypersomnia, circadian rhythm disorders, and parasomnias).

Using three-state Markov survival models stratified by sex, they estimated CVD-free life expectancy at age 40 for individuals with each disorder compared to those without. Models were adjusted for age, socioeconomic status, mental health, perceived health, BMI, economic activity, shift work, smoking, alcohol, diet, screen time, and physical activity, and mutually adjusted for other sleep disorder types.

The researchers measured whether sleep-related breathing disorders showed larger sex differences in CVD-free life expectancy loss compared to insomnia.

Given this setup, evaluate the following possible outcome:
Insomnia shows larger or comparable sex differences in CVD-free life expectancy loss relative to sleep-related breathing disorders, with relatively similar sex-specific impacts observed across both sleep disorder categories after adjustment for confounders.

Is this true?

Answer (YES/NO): NO